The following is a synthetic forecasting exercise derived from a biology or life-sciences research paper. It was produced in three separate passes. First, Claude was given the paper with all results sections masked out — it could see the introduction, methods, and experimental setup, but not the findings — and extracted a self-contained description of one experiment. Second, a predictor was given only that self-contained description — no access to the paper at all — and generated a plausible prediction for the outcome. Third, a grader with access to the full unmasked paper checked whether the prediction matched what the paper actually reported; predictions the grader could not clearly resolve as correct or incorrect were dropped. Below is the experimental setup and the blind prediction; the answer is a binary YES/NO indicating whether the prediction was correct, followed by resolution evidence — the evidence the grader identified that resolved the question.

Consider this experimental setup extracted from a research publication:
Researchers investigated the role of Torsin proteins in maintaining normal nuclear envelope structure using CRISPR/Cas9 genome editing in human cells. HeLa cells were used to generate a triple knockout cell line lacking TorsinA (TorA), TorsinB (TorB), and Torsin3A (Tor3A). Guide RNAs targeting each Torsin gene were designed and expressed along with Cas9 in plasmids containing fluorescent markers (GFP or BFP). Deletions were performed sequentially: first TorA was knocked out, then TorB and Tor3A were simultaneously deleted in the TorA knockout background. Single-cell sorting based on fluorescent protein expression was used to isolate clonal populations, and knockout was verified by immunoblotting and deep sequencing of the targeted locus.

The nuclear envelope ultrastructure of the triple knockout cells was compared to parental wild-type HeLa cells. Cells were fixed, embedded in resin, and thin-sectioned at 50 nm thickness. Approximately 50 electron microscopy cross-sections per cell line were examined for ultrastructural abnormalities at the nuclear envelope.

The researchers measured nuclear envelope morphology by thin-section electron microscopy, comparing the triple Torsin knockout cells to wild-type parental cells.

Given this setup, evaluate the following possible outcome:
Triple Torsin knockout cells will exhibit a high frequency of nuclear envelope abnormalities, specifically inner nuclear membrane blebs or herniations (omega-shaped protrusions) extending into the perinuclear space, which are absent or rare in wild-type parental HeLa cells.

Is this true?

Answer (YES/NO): YES